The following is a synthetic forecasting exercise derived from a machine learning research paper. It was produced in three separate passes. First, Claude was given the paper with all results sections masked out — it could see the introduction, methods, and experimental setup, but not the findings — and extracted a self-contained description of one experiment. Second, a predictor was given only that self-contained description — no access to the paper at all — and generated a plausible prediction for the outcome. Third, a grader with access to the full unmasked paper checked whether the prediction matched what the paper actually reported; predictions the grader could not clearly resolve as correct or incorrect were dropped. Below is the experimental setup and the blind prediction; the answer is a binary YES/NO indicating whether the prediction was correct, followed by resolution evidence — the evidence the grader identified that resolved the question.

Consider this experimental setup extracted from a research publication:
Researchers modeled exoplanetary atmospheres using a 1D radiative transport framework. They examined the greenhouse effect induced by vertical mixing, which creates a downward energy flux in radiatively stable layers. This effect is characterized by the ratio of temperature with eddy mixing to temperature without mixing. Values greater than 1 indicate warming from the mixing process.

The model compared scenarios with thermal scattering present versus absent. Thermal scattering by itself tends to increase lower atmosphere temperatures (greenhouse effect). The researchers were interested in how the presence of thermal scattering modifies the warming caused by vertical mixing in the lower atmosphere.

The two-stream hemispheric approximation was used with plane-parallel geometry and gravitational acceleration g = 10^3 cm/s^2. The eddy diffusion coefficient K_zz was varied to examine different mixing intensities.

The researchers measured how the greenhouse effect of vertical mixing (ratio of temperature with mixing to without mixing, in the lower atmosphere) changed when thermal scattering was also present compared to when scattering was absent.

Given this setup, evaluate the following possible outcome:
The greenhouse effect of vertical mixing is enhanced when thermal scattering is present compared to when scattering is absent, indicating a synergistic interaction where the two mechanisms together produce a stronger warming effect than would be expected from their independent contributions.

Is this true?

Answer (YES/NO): NO